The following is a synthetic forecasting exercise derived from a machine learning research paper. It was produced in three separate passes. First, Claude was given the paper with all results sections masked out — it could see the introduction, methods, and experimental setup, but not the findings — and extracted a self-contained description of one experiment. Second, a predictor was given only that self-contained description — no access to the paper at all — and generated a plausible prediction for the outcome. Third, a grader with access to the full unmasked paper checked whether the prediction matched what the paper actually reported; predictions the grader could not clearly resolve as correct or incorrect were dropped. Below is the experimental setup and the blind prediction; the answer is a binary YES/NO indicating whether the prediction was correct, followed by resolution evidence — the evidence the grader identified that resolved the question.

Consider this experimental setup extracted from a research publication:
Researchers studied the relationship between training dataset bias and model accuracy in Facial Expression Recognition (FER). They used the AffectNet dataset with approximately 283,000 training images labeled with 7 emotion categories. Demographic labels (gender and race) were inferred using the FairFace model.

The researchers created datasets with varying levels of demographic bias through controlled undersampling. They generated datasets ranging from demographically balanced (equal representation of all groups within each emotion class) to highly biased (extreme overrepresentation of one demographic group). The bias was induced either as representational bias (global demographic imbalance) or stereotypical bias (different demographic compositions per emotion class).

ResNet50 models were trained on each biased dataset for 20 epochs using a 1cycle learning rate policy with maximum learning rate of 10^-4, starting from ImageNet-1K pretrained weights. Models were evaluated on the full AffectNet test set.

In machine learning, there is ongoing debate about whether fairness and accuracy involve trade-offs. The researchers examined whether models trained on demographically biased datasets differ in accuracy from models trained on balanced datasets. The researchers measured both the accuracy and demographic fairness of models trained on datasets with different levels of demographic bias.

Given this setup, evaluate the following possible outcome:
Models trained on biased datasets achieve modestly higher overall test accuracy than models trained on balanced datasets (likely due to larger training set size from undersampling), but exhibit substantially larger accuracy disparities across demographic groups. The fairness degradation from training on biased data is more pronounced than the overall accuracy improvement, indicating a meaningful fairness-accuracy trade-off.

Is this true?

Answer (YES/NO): NO